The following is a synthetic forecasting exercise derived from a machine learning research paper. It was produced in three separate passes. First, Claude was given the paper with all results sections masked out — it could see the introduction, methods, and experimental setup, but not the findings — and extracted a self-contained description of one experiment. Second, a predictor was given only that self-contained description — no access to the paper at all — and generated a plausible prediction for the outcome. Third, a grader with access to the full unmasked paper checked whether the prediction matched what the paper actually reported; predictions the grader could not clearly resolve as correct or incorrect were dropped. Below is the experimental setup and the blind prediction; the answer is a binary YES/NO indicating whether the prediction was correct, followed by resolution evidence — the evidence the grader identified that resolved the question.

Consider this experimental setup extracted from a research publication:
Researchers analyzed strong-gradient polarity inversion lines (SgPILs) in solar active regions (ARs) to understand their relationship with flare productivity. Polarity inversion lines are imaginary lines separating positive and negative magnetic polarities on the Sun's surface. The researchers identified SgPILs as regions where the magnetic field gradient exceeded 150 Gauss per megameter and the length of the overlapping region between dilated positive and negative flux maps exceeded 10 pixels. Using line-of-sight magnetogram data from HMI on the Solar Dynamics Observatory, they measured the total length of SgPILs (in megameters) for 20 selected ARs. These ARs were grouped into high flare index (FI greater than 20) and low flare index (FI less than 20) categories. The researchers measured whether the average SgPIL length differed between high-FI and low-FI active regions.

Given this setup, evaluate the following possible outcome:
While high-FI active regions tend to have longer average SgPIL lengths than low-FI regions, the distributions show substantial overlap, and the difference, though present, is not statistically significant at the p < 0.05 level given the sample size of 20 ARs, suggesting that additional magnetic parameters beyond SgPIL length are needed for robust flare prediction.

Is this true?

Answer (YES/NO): NO